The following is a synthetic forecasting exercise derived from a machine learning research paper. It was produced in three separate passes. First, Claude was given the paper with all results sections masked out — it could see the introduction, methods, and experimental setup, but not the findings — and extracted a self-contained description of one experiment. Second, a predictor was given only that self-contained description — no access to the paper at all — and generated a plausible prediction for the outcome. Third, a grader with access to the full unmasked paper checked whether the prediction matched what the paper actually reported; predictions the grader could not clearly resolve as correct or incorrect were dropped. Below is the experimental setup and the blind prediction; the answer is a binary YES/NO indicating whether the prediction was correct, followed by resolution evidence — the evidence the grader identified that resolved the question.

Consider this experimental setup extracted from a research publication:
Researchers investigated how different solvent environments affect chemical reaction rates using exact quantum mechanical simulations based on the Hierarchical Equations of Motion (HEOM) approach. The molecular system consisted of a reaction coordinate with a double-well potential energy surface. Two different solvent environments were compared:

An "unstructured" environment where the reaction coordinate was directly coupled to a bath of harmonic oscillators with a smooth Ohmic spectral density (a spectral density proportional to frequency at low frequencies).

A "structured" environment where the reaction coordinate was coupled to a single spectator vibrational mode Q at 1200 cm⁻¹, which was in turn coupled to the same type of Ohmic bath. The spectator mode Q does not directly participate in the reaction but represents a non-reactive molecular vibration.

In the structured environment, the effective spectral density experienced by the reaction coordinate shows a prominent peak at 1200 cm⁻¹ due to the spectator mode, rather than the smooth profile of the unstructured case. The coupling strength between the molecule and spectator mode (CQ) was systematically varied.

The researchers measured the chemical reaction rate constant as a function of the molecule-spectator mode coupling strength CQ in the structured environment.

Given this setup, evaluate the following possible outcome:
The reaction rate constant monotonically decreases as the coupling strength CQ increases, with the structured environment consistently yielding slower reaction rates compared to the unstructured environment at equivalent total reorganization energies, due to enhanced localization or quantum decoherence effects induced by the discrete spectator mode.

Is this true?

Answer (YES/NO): NO